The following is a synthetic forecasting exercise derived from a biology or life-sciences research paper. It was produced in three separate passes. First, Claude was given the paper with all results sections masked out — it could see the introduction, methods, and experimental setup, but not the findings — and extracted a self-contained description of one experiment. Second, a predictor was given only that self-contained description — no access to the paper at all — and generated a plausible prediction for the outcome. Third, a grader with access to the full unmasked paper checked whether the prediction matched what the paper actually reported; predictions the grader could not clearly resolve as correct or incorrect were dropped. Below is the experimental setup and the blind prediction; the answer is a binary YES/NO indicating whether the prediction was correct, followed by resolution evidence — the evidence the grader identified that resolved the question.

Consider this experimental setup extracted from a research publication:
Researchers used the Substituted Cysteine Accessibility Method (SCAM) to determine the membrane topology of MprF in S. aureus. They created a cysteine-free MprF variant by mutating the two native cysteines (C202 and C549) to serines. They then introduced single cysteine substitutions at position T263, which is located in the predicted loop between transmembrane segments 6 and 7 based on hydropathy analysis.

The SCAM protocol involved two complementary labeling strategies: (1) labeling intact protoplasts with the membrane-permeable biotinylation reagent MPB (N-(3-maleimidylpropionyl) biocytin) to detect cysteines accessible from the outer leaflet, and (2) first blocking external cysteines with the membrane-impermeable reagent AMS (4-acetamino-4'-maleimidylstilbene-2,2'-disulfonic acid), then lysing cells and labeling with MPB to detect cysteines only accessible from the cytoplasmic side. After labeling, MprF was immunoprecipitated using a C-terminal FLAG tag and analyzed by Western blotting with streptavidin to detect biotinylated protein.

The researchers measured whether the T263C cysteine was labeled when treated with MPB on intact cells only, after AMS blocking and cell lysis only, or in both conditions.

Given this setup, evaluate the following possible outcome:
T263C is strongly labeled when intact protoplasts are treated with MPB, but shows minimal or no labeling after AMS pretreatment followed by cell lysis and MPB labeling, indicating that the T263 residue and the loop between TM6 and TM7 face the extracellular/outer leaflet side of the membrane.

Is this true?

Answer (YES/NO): NO